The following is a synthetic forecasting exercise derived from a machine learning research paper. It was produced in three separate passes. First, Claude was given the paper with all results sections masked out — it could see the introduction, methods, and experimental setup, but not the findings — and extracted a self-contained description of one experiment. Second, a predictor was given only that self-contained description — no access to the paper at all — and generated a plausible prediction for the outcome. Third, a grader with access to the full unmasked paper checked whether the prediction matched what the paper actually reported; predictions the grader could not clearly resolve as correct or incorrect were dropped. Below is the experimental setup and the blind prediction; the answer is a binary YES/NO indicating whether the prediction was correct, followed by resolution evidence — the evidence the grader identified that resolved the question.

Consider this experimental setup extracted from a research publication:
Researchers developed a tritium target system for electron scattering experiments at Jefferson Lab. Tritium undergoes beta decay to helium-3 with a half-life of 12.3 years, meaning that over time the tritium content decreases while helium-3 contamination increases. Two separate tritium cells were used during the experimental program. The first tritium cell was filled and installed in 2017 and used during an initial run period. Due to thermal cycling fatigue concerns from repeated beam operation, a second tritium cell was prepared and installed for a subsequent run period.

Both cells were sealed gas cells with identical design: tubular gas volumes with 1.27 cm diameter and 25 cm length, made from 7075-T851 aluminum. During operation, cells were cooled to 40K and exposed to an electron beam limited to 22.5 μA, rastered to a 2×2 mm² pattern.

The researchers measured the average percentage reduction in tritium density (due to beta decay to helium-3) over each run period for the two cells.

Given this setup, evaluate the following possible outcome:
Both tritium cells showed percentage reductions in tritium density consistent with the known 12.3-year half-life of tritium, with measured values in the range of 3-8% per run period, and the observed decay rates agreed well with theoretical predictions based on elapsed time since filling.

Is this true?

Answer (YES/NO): NO